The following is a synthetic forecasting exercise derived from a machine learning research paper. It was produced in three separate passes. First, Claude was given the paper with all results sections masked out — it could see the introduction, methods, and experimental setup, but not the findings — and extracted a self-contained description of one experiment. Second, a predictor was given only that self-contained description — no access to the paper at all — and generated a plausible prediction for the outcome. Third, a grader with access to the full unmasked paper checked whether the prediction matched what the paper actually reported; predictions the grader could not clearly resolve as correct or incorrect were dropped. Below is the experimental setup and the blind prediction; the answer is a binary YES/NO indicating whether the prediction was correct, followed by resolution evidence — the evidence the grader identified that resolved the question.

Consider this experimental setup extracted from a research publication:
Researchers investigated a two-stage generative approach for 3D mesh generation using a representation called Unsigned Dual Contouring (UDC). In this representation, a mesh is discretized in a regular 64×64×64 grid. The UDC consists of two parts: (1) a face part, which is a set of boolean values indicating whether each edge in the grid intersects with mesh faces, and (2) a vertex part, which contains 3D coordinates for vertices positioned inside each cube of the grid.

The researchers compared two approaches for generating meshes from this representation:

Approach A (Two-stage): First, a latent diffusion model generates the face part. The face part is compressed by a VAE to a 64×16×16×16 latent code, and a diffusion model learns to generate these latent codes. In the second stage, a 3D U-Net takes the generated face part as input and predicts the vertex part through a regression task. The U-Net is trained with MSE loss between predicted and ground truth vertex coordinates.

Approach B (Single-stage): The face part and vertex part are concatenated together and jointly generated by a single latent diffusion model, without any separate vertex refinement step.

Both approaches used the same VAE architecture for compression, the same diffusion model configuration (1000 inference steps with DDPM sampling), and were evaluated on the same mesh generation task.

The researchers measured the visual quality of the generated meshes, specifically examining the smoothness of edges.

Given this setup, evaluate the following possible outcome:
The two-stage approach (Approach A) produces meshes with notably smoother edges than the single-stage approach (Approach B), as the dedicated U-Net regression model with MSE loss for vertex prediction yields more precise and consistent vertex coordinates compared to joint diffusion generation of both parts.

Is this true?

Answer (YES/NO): YES